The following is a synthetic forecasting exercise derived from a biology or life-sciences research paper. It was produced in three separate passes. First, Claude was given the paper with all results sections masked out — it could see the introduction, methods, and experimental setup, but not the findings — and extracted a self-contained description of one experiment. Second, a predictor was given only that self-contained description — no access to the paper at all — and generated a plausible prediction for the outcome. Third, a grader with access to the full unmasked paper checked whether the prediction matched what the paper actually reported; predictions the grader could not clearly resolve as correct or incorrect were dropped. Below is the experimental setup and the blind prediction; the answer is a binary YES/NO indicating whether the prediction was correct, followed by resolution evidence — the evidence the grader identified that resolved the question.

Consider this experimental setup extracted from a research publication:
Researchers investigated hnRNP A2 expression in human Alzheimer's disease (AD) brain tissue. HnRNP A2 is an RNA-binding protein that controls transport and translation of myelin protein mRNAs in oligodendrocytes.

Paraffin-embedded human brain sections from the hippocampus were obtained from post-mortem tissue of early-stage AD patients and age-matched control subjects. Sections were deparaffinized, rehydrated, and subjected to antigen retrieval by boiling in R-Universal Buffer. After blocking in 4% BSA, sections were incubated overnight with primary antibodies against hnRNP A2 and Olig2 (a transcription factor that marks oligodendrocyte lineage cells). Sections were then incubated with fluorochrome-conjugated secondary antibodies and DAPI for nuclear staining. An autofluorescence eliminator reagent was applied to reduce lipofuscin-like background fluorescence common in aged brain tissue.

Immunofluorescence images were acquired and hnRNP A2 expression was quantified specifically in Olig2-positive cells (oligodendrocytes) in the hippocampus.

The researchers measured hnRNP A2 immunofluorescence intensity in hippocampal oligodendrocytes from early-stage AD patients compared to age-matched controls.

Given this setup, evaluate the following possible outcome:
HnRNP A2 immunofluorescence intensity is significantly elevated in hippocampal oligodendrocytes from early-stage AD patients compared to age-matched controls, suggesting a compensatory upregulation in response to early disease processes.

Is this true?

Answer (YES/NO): YES